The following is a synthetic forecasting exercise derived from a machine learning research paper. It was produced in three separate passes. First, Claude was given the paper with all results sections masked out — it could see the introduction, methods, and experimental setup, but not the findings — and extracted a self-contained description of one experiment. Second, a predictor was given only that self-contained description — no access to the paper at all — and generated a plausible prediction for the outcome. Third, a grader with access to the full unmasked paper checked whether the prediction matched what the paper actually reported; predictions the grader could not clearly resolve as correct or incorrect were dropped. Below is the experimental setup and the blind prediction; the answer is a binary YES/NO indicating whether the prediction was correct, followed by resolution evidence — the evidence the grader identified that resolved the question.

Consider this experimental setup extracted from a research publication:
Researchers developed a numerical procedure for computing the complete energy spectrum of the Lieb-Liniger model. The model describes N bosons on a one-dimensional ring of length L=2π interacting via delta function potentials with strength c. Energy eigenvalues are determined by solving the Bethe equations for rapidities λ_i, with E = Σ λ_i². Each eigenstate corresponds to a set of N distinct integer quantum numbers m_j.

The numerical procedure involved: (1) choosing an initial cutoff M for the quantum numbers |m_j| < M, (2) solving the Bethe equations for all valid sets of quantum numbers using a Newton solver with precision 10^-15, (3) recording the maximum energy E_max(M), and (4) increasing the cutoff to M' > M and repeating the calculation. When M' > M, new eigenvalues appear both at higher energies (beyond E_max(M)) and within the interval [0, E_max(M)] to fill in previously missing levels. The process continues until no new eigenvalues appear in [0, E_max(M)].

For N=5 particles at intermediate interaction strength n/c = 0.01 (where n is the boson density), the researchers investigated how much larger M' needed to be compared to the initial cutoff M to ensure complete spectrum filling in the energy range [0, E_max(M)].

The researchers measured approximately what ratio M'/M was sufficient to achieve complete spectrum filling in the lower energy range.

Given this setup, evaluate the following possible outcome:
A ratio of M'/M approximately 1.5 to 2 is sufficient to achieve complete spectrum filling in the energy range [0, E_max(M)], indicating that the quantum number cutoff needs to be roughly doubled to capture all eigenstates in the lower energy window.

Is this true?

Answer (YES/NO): YES